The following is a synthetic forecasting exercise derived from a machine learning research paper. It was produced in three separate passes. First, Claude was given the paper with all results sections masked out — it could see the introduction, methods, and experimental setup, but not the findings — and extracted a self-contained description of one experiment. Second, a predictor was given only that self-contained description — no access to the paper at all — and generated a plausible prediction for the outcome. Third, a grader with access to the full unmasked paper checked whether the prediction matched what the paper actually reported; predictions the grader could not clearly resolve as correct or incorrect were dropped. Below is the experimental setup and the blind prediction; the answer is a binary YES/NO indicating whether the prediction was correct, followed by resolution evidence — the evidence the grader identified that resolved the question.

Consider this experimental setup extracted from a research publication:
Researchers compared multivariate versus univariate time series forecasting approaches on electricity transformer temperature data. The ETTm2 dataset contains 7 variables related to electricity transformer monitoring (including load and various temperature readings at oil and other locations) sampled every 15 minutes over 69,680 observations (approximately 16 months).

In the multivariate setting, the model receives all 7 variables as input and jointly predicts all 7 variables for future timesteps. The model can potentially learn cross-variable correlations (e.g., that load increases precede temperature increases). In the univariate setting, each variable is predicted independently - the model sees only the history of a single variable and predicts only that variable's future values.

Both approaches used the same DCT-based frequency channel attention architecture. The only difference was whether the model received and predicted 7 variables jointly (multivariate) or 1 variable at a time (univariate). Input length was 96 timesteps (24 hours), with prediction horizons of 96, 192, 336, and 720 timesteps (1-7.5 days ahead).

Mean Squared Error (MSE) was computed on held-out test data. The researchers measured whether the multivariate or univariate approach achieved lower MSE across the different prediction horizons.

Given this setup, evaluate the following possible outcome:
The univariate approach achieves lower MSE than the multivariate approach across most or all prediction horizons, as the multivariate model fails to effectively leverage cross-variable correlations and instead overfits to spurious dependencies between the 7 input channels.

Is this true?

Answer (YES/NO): YES